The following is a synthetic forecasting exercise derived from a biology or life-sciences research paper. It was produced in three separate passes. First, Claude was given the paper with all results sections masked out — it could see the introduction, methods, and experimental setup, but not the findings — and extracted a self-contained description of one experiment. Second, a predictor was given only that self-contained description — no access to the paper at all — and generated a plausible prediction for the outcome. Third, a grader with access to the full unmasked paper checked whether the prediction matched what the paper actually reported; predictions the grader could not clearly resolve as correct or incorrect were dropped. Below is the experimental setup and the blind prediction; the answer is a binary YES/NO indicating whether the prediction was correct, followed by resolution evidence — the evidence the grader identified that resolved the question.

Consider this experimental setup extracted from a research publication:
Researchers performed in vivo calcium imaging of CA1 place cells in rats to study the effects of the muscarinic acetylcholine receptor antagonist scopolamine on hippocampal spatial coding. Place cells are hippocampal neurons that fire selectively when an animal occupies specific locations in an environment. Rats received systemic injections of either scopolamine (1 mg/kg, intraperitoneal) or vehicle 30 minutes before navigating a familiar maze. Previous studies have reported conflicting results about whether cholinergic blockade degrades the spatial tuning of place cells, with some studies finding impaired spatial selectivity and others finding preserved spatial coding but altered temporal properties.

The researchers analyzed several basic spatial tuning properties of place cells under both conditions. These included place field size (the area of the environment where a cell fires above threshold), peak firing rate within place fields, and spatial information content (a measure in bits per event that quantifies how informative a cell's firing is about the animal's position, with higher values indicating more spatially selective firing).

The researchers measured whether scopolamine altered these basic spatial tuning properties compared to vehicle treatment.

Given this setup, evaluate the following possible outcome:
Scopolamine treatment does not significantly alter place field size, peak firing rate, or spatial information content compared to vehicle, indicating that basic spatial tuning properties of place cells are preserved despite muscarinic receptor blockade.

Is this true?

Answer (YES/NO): YES